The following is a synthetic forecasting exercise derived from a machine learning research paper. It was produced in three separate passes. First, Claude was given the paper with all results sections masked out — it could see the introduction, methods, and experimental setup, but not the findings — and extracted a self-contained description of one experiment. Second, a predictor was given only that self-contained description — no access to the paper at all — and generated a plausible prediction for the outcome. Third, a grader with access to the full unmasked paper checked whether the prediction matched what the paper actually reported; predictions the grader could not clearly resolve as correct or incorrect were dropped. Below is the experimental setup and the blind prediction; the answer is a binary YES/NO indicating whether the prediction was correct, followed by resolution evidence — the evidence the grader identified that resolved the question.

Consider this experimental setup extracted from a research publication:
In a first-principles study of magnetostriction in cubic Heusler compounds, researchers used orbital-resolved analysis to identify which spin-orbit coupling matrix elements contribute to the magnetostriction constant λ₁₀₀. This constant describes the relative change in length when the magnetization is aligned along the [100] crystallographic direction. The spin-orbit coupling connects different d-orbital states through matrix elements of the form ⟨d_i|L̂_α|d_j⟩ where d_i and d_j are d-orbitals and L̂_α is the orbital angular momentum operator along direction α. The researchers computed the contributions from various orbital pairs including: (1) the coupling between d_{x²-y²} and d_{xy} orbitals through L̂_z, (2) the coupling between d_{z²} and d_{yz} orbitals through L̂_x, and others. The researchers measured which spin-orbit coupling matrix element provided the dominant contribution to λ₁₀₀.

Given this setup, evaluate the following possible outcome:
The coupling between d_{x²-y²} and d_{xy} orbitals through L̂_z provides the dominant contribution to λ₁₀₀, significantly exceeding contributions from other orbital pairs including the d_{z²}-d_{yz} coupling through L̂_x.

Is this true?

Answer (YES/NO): YES